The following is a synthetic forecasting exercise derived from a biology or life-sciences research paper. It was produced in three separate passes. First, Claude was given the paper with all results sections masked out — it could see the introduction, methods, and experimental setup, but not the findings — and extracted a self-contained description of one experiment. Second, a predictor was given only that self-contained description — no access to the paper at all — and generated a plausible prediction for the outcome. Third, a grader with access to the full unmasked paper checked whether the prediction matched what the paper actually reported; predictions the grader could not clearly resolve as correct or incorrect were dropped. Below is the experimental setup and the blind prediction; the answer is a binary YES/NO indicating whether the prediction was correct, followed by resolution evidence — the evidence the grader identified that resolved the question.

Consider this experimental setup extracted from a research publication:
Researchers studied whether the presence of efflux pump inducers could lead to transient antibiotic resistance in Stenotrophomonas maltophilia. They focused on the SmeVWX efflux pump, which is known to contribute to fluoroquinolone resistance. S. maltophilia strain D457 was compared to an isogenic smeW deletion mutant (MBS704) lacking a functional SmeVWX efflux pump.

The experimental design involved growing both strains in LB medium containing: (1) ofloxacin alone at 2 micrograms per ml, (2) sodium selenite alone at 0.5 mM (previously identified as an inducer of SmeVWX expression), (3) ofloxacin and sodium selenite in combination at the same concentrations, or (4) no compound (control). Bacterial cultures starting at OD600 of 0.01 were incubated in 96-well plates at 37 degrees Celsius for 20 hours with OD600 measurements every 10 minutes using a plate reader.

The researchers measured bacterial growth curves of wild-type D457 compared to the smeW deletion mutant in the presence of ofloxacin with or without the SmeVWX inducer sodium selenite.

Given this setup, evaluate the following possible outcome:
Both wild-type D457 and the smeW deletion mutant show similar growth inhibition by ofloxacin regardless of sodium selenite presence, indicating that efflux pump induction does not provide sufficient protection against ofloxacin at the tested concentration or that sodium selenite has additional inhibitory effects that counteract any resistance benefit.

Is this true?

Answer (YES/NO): NO